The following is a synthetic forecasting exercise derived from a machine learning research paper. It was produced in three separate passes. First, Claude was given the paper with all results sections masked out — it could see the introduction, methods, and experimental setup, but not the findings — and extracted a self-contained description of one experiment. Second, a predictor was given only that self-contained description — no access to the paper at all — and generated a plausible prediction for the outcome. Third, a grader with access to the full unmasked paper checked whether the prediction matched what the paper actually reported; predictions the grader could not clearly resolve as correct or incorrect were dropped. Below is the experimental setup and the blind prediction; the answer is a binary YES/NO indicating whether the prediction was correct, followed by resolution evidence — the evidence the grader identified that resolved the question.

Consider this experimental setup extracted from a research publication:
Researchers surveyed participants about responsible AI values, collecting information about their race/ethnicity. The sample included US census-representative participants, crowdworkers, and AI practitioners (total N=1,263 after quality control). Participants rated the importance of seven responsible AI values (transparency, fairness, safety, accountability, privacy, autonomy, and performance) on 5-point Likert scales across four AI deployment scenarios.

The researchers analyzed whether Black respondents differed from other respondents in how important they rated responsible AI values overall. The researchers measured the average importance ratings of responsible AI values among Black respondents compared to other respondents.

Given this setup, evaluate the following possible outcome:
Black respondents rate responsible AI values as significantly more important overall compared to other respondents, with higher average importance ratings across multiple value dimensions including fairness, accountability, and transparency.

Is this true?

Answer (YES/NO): NO